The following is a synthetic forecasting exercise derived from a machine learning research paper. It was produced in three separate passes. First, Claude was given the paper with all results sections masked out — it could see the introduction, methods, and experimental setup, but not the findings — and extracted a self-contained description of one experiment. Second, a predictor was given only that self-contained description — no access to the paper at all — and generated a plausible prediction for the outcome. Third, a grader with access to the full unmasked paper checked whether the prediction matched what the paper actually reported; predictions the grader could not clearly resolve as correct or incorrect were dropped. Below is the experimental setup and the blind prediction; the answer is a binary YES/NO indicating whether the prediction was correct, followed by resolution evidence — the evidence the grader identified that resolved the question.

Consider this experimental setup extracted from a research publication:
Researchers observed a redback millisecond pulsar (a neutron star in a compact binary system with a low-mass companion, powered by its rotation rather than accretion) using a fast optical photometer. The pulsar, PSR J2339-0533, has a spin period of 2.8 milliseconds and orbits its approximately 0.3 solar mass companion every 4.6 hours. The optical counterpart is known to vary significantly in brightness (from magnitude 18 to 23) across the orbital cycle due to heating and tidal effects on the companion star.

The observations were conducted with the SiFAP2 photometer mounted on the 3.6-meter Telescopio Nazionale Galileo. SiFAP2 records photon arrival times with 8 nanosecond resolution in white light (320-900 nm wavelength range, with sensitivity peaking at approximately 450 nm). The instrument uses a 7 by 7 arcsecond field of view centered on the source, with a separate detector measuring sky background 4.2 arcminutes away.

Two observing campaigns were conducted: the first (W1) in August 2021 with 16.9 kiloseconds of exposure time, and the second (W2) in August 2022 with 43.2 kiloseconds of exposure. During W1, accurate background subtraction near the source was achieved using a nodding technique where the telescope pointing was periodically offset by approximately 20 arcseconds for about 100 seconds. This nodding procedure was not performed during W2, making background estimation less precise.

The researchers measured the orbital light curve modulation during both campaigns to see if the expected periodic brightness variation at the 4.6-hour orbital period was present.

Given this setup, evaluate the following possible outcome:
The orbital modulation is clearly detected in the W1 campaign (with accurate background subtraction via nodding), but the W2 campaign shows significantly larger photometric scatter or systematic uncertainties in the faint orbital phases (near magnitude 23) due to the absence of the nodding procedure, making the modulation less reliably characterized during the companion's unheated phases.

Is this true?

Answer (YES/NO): NO